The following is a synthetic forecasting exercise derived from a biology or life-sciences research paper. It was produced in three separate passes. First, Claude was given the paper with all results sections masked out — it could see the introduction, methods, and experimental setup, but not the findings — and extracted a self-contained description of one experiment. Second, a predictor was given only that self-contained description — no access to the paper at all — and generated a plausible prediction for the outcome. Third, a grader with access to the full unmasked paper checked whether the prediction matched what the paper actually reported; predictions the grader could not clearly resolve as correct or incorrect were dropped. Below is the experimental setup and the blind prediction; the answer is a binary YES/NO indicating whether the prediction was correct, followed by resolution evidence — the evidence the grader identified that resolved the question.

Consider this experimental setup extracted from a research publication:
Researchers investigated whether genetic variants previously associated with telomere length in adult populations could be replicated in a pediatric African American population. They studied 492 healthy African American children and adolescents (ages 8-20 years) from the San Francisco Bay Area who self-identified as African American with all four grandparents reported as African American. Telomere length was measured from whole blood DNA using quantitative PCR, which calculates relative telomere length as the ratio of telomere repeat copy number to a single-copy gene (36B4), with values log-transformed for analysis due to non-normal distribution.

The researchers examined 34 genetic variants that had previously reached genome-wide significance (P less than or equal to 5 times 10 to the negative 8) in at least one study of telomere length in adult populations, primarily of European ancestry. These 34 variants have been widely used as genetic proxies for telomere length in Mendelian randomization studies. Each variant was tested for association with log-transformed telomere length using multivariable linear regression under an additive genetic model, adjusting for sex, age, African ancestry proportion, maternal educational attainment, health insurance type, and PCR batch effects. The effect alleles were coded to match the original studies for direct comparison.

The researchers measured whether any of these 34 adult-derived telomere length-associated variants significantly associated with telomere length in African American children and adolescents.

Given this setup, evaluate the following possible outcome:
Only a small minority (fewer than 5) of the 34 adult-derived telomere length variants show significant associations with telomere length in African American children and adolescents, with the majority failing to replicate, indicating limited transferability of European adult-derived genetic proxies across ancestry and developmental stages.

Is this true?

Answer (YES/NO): NO